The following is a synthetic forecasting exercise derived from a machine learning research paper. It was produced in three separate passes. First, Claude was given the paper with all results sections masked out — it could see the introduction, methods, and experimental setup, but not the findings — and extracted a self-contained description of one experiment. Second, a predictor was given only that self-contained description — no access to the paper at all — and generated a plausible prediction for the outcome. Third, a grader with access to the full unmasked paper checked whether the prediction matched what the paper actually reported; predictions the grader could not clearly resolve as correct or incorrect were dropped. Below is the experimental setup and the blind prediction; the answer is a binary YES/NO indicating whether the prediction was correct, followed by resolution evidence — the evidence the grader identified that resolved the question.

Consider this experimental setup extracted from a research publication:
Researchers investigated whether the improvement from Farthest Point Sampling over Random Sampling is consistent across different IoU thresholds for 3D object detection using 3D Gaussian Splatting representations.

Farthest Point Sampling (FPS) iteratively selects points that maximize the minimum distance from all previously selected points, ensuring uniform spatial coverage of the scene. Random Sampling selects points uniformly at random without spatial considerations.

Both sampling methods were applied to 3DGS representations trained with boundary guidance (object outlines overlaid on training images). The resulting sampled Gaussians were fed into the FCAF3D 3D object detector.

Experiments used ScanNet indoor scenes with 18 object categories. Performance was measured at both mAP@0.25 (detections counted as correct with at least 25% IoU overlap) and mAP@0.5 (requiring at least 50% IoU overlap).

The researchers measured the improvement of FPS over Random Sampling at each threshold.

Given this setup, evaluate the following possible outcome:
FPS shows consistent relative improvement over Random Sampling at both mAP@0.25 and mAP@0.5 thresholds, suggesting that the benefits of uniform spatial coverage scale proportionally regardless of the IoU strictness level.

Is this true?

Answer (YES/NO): NO